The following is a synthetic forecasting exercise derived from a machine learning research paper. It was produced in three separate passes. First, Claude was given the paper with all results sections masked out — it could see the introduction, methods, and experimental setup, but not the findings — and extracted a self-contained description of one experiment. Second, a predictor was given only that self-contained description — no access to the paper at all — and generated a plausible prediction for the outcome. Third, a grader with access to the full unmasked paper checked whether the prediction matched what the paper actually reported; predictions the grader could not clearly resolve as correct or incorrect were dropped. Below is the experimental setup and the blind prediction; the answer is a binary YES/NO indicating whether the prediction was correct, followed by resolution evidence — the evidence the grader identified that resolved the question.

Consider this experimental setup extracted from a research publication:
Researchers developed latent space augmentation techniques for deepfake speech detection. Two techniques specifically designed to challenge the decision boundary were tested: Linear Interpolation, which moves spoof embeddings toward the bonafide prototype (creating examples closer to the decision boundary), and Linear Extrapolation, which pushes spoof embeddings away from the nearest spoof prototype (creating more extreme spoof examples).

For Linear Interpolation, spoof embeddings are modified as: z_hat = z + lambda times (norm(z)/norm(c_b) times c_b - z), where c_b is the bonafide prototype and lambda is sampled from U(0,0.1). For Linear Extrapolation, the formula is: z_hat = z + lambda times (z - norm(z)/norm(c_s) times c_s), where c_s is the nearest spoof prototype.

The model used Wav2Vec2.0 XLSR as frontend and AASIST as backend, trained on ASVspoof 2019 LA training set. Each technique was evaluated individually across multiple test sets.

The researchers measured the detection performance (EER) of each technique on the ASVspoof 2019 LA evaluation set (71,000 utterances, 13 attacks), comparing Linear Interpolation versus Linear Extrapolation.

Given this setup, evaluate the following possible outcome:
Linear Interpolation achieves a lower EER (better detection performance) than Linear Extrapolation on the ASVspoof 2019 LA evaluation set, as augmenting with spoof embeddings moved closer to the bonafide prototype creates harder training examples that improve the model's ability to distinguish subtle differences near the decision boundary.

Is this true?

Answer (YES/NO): NO